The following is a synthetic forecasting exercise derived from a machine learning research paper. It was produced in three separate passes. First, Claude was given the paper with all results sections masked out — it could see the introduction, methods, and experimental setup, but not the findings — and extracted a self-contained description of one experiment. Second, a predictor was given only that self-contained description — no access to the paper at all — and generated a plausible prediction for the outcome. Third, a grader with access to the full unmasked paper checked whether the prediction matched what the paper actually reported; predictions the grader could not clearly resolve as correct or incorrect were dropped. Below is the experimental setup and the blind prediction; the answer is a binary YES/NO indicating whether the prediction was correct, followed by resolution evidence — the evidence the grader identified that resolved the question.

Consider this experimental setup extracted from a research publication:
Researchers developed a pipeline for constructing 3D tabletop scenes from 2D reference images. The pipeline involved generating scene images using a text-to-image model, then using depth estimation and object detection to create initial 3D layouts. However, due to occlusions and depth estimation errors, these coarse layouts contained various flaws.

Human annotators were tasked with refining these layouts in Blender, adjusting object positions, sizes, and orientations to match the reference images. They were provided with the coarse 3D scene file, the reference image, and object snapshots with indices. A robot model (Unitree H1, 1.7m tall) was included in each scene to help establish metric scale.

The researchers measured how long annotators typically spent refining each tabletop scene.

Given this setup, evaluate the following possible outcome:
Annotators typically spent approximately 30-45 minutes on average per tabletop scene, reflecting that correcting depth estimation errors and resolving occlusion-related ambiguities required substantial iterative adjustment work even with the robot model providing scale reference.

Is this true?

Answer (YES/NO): NO